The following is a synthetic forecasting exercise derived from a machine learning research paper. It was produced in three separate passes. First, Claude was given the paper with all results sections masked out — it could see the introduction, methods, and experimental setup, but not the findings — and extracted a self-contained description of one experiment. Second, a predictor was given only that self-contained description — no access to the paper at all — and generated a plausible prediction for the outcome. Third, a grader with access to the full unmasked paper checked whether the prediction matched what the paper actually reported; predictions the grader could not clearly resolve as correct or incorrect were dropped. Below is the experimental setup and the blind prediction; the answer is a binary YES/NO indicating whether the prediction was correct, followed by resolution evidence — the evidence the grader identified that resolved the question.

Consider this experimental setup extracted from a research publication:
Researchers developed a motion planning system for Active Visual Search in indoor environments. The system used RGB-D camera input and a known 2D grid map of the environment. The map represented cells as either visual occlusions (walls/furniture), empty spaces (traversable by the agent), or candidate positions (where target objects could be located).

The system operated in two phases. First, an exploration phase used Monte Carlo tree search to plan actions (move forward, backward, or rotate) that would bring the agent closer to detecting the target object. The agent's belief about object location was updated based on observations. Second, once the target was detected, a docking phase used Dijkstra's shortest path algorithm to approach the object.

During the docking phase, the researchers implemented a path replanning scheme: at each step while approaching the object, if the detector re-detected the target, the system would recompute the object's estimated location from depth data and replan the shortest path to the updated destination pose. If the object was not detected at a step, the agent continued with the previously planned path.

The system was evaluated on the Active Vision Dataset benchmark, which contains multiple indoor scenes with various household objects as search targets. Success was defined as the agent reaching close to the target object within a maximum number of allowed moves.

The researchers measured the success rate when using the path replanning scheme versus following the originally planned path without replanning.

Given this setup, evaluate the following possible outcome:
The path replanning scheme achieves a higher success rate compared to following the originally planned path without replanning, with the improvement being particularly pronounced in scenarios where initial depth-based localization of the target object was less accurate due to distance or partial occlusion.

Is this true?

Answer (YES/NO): NO